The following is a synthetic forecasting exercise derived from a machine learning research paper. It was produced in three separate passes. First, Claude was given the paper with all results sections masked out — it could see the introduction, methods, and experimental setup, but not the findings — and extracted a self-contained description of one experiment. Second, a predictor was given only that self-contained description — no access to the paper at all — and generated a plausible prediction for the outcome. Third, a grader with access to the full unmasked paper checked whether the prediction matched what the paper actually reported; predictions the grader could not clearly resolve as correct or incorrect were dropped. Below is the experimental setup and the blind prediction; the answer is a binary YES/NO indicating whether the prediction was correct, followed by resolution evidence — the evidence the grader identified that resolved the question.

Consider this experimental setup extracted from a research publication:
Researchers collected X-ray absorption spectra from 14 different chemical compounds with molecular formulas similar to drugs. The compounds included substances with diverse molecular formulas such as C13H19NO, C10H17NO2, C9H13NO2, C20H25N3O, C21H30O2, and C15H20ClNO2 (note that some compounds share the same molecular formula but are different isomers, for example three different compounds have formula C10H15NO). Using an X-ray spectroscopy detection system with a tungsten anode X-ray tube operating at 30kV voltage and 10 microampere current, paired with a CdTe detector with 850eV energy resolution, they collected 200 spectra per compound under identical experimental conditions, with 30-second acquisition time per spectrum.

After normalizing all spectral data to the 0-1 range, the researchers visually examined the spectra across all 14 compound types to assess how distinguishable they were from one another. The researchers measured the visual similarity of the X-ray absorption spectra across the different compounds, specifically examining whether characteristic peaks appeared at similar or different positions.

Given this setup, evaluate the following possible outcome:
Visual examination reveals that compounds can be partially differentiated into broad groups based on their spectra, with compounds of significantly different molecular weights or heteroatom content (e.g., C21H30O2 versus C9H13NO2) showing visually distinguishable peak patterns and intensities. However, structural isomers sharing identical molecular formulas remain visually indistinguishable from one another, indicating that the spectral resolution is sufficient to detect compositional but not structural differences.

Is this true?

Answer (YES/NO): NO